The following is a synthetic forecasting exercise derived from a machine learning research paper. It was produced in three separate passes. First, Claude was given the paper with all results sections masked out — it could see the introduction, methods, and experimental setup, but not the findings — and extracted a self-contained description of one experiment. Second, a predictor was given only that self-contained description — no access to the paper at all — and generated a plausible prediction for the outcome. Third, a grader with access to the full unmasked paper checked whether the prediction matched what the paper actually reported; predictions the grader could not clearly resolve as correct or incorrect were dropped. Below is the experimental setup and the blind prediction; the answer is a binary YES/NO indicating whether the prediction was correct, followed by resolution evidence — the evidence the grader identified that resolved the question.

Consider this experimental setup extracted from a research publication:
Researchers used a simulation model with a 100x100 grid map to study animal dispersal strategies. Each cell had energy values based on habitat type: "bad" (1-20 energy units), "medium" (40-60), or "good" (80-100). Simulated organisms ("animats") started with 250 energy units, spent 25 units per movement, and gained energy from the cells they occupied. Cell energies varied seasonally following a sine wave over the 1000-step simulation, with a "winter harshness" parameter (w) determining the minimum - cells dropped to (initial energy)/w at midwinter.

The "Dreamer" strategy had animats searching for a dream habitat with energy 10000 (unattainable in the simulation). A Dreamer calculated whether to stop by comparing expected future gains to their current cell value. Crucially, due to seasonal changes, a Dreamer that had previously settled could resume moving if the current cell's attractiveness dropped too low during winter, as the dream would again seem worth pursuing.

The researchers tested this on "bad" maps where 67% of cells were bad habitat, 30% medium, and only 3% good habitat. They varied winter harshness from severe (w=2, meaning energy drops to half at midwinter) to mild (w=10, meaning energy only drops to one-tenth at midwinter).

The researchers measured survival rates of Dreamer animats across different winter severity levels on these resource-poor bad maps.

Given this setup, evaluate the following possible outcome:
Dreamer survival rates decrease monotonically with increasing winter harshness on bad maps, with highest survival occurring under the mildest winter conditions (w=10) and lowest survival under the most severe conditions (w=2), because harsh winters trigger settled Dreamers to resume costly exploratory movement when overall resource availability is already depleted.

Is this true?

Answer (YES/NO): NO